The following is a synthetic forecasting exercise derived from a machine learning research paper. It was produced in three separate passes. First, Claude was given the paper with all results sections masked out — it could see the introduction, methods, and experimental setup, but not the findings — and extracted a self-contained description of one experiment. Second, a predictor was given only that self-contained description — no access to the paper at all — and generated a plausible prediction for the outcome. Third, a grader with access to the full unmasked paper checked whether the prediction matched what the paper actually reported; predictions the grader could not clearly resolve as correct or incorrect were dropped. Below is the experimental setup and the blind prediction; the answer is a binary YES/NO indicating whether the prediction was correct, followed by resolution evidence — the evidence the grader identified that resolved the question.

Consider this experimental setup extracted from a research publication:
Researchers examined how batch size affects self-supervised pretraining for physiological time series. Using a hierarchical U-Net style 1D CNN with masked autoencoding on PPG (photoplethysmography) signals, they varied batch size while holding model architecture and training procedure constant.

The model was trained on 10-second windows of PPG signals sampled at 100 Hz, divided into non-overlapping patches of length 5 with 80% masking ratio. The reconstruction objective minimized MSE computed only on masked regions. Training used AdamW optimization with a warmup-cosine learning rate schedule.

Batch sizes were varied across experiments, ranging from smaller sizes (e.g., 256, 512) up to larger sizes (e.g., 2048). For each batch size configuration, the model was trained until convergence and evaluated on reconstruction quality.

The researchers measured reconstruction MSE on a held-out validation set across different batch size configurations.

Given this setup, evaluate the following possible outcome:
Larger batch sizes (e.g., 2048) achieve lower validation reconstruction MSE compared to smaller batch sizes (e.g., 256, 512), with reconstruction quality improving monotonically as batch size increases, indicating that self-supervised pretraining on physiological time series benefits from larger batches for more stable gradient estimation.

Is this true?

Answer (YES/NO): YES